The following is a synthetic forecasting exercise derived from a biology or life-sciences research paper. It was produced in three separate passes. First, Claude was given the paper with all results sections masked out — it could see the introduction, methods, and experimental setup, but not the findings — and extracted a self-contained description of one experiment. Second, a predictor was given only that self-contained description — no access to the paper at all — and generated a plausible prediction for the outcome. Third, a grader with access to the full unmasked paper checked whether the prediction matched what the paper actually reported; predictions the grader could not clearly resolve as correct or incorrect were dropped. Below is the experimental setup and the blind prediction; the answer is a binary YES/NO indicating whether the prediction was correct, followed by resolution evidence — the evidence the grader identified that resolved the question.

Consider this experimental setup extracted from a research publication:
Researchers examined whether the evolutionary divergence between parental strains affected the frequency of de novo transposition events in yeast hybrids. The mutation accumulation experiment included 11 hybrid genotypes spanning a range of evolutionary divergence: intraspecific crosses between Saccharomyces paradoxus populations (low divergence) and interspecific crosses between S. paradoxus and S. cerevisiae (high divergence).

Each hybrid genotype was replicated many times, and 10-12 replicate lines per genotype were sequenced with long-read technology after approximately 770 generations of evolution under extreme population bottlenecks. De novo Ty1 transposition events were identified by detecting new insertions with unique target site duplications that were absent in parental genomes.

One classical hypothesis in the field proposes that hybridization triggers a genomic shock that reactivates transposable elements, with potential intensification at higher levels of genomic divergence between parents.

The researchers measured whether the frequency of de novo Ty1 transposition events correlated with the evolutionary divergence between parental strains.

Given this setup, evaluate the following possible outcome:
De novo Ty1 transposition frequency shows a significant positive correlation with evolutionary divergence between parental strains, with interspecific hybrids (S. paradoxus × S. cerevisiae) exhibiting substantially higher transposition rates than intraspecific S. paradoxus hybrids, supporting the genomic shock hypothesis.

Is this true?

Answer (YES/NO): NO